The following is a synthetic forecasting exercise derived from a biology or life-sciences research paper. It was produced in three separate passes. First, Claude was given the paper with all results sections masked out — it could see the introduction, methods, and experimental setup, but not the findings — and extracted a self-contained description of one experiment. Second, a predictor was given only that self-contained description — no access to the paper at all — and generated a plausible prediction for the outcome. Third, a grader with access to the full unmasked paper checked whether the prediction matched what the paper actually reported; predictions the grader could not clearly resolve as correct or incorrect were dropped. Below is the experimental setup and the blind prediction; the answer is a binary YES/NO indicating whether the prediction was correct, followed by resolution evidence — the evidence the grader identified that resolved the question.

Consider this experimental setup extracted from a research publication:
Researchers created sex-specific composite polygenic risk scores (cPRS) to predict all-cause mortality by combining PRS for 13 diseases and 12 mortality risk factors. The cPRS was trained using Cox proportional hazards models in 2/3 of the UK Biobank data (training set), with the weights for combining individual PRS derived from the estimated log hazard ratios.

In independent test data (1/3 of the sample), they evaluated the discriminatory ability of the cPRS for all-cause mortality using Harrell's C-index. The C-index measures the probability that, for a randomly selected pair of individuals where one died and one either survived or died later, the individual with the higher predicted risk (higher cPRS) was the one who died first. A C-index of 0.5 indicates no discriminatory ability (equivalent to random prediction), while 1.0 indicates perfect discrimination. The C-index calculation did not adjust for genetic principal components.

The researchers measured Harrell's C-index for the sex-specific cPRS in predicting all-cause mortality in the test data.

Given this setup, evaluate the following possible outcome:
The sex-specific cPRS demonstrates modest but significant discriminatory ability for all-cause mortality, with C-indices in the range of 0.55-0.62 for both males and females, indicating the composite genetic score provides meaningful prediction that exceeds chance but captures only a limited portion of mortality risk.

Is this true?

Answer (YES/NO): NO